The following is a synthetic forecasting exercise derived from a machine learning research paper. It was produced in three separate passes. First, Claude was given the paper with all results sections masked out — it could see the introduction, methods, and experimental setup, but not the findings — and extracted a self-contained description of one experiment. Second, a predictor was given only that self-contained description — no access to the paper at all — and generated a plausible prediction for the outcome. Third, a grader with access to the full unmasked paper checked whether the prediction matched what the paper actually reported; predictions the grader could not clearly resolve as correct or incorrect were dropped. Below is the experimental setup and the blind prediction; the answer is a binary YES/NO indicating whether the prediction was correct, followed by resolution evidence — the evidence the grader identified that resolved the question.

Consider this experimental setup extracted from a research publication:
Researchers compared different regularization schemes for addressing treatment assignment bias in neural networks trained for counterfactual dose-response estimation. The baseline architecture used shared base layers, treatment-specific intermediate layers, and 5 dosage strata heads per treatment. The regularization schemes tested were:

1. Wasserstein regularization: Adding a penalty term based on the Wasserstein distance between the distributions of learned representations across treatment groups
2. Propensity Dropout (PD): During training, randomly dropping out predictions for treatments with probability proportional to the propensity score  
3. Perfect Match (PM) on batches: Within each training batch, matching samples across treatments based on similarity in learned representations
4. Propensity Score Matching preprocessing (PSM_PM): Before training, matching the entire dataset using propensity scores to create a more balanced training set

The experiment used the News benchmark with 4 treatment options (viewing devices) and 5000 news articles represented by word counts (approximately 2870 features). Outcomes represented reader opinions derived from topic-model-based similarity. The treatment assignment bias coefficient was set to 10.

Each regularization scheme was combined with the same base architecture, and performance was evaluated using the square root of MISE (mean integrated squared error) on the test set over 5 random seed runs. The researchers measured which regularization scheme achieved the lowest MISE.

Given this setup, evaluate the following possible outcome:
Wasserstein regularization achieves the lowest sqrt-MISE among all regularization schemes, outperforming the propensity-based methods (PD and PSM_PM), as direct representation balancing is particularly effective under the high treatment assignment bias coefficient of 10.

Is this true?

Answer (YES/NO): YES